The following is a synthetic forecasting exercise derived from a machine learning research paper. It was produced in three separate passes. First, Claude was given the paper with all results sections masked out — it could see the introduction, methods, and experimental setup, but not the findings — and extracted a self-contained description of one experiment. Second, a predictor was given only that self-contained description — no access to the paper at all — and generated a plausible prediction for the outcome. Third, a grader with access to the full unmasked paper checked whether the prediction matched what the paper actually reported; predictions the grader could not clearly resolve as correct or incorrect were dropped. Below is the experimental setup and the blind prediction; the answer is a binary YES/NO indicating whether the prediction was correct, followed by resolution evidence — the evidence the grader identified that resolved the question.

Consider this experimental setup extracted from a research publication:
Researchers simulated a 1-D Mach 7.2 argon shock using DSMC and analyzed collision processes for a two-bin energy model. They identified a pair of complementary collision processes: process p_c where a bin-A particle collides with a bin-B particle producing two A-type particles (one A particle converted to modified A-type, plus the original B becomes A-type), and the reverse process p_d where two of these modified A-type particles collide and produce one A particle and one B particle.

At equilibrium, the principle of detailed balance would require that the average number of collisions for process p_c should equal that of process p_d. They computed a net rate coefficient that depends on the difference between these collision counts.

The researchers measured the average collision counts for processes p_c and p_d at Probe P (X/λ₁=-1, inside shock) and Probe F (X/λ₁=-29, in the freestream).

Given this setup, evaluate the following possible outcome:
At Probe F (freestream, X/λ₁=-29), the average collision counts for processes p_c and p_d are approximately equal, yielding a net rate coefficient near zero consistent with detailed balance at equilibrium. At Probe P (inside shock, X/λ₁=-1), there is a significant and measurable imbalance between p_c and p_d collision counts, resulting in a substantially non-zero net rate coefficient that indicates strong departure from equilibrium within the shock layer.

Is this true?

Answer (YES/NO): YES